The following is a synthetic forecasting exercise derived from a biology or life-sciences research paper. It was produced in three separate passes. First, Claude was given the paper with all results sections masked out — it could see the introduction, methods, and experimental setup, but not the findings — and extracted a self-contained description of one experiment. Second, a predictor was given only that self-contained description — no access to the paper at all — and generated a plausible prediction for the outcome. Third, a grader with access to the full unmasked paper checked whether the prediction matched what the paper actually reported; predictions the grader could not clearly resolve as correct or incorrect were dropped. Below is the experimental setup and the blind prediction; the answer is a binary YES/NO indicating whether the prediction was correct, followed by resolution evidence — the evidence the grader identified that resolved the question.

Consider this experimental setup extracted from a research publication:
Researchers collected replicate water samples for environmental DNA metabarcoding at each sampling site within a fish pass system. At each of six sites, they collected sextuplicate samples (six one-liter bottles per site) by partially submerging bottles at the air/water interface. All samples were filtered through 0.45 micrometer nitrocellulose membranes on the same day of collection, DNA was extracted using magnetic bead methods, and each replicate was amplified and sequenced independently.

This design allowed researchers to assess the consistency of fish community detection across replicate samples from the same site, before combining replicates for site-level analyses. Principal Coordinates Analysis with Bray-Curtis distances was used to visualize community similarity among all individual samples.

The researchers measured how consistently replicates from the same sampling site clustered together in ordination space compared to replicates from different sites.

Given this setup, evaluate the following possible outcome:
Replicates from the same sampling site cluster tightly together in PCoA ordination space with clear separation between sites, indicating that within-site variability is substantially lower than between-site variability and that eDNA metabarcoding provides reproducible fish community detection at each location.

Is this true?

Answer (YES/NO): YES